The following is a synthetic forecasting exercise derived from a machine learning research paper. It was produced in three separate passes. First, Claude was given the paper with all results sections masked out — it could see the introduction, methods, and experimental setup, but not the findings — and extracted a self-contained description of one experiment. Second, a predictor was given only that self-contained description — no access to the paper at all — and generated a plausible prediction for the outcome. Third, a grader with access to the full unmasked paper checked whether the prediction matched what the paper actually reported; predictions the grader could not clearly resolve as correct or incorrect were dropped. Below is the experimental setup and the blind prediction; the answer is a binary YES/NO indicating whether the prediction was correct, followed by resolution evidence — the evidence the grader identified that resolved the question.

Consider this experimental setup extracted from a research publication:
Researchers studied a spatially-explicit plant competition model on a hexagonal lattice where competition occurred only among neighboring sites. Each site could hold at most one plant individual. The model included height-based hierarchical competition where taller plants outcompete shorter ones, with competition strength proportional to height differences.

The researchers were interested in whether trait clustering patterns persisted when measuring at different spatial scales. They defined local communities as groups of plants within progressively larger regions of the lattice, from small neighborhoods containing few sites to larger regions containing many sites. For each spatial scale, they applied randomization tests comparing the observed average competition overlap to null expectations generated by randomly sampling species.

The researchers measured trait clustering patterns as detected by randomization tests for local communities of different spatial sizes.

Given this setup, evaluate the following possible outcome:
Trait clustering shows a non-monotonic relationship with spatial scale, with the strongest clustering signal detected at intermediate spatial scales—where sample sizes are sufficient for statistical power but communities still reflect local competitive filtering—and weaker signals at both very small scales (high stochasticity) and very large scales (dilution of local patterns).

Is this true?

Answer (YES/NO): NO